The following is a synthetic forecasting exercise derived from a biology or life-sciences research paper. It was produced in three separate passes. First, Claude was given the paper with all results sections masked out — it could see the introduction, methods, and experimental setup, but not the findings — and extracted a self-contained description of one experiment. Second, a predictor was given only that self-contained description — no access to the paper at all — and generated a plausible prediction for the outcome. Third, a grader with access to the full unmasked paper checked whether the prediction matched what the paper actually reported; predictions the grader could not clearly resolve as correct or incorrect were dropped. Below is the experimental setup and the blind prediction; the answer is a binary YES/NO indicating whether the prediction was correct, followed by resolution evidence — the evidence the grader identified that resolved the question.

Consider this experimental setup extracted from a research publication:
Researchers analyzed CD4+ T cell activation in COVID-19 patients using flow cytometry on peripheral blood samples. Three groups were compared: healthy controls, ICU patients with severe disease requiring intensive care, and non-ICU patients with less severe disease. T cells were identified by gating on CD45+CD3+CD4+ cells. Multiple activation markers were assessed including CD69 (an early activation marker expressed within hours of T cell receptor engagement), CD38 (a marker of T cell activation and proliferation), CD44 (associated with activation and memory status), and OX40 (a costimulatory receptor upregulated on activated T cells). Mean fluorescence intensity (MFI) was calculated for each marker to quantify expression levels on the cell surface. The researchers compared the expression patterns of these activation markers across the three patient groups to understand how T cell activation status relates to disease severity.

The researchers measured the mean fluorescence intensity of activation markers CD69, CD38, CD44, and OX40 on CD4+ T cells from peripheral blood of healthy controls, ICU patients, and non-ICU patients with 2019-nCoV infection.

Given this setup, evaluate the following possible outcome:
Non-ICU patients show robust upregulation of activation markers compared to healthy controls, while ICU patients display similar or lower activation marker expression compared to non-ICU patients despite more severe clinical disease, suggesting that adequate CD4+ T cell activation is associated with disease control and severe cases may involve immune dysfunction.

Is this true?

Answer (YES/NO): NO